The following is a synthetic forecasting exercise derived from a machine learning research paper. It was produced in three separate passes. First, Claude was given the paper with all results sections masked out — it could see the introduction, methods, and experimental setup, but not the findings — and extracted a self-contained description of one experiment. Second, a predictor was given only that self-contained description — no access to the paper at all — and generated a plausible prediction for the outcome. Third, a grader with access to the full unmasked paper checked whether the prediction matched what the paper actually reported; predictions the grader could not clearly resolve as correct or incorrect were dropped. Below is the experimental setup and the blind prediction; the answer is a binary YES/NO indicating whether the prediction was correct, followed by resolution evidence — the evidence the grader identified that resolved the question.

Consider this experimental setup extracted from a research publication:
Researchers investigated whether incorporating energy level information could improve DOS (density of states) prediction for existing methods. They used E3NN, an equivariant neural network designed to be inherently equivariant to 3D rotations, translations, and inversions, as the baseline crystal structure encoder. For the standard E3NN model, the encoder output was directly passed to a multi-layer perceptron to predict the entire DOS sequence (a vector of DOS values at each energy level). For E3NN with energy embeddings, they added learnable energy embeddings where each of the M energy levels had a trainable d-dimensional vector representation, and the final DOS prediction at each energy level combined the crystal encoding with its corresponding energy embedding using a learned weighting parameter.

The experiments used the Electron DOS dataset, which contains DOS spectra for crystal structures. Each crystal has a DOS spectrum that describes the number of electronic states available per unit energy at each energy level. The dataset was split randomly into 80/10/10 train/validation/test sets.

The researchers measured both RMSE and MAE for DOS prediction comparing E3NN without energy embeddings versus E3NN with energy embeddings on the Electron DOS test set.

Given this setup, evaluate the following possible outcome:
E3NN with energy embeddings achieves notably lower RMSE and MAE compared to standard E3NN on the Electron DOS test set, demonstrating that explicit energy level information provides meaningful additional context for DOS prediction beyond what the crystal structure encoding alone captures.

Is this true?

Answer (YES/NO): NO